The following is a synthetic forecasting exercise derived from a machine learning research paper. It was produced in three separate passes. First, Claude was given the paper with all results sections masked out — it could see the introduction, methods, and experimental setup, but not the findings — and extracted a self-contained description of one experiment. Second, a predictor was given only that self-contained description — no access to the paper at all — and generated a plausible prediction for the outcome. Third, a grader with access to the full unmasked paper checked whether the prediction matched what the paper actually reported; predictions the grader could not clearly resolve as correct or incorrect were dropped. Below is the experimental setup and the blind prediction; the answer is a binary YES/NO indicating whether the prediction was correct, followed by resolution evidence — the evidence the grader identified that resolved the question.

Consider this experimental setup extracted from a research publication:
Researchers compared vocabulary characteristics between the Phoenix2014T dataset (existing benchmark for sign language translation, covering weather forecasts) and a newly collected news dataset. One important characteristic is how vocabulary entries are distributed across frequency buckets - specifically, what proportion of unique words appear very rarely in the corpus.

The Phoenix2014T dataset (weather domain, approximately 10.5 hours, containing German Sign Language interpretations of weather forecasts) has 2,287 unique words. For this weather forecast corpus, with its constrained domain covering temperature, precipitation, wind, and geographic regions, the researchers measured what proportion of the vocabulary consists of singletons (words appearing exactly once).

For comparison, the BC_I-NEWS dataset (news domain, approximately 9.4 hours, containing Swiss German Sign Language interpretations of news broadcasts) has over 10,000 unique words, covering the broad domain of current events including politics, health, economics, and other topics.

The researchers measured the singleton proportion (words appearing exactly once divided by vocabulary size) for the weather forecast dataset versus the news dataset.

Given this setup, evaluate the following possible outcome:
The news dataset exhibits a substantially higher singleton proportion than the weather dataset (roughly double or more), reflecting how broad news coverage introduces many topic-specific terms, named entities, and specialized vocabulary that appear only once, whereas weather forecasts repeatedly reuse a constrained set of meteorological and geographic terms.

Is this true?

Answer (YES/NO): NO